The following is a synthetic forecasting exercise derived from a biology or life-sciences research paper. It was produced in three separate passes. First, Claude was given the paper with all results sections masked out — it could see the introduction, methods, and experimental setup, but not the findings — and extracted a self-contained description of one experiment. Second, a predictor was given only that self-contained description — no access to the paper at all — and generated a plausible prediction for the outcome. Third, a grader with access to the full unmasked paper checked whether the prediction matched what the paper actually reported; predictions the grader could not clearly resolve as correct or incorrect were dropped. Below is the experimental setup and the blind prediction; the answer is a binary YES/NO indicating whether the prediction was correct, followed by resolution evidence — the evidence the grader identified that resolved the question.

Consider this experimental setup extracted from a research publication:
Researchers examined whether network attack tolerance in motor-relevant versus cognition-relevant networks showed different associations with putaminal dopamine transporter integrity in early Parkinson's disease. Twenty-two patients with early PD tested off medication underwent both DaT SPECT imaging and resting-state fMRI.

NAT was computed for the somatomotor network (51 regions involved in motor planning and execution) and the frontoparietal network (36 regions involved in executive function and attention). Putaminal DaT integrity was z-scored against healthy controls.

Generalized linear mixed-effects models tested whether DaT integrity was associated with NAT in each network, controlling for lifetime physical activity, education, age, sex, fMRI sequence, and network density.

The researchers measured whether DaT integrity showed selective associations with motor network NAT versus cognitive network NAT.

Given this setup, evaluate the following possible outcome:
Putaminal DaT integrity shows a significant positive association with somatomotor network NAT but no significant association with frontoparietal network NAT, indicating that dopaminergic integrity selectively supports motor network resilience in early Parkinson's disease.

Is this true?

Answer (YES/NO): YES